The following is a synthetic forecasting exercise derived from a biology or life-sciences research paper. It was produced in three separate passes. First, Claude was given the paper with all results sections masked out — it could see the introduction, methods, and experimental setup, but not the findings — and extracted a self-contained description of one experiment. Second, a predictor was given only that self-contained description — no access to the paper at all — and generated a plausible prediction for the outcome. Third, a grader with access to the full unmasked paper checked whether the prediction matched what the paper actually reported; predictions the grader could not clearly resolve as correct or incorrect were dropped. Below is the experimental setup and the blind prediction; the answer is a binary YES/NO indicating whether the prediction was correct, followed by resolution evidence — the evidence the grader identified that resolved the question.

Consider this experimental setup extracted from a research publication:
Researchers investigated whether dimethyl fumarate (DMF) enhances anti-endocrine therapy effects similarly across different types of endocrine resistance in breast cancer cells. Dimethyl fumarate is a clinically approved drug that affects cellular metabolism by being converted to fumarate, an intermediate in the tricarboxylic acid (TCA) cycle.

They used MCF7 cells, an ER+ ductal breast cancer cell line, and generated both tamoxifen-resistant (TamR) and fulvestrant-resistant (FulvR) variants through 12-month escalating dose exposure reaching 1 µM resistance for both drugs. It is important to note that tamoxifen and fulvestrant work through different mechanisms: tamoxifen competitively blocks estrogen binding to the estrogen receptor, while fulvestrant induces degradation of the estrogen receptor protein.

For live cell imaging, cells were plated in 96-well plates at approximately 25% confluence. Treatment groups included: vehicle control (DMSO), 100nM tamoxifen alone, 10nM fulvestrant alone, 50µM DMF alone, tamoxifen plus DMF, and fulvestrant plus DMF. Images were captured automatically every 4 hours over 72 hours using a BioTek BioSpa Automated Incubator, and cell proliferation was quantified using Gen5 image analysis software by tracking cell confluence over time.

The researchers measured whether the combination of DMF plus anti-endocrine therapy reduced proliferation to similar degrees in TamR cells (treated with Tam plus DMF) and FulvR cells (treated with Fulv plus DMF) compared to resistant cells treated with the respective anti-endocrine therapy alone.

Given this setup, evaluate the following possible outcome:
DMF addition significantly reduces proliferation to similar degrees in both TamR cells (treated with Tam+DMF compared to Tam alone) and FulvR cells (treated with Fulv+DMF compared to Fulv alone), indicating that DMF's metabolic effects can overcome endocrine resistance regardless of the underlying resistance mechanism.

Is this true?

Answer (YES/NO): NO